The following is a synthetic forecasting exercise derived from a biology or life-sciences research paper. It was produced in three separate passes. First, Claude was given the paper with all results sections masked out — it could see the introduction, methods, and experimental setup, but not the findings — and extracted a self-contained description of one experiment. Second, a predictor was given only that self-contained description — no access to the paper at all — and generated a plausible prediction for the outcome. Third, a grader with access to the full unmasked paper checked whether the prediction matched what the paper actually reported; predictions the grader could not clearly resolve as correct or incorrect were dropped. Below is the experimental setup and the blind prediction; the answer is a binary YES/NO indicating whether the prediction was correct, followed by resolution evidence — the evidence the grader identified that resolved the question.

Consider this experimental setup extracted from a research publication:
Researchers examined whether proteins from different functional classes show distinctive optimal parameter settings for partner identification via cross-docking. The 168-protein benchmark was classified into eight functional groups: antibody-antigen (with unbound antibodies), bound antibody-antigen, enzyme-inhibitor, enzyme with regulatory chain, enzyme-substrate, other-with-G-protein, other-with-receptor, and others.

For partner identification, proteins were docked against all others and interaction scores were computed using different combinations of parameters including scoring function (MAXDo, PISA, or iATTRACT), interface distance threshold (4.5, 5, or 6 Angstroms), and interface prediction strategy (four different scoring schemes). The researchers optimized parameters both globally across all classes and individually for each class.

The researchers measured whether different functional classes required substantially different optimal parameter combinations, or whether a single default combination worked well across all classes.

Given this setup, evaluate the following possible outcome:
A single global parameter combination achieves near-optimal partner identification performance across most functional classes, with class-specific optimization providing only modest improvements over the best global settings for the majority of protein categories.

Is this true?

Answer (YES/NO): NO